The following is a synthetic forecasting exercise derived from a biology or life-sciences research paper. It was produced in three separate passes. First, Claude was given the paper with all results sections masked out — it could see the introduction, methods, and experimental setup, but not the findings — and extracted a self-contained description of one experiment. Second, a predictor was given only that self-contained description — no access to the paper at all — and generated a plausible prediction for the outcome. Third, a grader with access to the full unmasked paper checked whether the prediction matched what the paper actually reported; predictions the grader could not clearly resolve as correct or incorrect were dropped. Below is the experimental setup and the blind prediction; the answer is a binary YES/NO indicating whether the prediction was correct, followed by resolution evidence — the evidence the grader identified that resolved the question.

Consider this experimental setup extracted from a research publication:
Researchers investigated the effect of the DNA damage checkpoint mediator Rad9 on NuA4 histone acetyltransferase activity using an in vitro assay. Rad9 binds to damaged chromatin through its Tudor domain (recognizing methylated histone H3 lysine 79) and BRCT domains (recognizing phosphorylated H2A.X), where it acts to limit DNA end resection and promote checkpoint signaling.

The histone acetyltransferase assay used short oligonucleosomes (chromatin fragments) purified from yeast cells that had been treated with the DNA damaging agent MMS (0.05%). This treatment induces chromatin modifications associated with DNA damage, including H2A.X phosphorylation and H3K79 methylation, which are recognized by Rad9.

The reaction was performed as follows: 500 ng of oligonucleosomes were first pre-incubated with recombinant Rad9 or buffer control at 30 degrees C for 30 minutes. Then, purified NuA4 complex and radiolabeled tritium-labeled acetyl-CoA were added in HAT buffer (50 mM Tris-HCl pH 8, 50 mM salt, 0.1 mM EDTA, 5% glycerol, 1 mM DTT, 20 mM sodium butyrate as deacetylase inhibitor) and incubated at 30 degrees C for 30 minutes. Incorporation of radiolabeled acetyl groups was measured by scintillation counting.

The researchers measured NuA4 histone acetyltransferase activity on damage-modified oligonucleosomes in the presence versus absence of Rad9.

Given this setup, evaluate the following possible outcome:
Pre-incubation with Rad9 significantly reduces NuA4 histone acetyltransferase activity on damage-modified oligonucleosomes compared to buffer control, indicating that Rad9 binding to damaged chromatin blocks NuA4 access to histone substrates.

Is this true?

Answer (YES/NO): YES